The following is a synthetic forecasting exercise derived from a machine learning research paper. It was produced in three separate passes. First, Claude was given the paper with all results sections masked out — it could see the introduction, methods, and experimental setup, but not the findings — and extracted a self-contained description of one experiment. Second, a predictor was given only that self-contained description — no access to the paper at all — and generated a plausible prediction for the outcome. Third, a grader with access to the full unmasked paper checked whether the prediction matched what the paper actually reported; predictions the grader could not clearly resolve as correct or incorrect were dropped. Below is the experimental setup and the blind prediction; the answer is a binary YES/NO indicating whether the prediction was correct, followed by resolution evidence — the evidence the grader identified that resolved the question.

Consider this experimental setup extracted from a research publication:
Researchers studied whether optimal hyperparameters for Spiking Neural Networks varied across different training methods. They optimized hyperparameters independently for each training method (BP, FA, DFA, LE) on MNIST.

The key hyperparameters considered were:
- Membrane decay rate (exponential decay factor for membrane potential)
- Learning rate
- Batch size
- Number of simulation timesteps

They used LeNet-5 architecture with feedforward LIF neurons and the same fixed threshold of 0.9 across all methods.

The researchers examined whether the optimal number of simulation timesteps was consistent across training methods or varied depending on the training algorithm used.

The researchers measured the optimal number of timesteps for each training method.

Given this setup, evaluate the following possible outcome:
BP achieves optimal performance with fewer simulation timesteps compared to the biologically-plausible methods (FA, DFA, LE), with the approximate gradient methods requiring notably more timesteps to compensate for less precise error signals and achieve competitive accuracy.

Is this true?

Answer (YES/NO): NO